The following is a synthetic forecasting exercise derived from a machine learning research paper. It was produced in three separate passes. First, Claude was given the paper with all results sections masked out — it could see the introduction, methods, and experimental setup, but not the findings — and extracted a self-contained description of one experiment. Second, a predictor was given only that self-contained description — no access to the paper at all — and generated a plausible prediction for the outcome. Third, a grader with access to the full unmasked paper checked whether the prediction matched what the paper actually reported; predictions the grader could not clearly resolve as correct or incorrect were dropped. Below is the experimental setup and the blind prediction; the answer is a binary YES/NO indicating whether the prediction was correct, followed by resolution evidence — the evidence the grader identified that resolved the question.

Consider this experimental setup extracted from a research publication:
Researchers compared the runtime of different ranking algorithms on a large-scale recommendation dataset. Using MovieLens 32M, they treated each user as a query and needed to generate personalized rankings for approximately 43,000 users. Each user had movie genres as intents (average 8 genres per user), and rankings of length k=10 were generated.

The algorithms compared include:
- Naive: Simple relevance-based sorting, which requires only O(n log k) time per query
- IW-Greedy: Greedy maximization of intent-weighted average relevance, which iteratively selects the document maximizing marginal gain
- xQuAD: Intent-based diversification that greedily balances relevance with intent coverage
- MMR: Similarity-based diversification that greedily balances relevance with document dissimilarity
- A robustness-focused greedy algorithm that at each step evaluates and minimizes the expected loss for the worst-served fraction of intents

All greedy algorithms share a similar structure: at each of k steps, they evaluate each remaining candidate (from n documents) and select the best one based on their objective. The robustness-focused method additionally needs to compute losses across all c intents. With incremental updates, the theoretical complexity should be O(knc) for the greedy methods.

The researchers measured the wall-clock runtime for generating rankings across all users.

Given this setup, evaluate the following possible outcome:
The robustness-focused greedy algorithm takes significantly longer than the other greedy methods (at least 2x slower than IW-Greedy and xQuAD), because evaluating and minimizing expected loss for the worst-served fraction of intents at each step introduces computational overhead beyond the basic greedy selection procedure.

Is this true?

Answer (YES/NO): NO